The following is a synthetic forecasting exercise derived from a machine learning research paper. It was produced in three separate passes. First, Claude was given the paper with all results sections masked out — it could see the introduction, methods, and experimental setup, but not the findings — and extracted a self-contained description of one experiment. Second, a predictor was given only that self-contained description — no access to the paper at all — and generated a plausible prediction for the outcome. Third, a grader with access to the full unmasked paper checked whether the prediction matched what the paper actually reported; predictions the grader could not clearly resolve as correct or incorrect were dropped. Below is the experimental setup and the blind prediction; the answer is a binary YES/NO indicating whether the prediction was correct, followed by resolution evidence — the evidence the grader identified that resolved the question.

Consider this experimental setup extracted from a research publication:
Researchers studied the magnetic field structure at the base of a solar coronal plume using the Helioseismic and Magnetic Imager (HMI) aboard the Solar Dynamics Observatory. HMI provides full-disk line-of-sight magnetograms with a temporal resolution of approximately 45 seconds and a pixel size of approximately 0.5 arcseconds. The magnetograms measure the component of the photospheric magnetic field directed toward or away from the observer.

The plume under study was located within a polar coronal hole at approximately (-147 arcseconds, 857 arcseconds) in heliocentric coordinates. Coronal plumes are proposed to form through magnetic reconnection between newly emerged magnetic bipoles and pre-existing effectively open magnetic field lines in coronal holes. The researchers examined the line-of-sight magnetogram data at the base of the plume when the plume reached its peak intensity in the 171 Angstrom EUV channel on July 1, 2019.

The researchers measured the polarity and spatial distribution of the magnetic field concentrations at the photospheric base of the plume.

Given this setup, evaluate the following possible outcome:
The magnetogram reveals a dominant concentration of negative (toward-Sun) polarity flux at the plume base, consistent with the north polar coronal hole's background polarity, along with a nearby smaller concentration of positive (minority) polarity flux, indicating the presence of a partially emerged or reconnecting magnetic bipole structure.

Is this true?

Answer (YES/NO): NO